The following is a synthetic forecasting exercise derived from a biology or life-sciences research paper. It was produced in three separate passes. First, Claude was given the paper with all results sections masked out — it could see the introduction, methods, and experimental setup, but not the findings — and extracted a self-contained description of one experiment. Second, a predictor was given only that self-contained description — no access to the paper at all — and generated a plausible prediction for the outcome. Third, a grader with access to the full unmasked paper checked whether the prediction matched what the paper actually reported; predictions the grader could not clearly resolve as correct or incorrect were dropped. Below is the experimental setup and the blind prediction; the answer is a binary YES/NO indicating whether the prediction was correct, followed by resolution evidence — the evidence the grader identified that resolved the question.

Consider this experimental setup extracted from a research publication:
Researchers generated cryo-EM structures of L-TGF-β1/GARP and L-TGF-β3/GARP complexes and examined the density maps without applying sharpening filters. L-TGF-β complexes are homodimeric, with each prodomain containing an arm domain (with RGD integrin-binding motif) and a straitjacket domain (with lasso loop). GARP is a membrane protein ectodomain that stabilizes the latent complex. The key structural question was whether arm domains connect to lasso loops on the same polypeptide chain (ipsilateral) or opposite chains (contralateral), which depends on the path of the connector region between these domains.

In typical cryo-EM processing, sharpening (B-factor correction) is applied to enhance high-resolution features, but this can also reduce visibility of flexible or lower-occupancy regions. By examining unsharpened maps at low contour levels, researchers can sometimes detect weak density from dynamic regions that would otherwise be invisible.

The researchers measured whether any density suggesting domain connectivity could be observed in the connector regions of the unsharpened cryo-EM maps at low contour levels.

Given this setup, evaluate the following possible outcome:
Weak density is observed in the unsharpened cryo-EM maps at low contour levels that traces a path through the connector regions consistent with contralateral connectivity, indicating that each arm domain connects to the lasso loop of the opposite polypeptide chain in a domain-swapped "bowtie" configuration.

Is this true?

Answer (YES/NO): YES